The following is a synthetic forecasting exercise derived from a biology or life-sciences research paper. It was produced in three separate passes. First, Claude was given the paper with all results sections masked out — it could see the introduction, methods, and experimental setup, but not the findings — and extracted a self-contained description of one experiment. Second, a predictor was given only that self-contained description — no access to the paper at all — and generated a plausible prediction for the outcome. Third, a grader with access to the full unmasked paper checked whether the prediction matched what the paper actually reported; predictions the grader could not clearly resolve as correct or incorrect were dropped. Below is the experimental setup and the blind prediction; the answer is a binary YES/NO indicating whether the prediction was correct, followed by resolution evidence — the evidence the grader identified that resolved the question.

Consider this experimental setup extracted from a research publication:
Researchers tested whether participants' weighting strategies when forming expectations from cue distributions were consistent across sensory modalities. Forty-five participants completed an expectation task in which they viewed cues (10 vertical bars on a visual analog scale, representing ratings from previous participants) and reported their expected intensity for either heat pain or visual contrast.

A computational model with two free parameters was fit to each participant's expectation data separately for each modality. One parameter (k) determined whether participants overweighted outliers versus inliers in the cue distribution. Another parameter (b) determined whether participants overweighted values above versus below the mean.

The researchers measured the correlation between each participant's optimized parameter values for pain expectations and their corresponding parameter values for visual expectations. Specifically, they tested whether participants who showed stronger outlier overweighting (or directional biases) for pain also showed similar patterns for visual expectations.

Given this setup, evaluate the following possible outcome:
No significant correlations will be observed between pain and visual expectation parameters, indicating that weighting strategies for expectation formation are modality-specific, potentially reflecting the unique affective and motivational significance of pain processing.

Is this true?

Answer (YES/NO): NO